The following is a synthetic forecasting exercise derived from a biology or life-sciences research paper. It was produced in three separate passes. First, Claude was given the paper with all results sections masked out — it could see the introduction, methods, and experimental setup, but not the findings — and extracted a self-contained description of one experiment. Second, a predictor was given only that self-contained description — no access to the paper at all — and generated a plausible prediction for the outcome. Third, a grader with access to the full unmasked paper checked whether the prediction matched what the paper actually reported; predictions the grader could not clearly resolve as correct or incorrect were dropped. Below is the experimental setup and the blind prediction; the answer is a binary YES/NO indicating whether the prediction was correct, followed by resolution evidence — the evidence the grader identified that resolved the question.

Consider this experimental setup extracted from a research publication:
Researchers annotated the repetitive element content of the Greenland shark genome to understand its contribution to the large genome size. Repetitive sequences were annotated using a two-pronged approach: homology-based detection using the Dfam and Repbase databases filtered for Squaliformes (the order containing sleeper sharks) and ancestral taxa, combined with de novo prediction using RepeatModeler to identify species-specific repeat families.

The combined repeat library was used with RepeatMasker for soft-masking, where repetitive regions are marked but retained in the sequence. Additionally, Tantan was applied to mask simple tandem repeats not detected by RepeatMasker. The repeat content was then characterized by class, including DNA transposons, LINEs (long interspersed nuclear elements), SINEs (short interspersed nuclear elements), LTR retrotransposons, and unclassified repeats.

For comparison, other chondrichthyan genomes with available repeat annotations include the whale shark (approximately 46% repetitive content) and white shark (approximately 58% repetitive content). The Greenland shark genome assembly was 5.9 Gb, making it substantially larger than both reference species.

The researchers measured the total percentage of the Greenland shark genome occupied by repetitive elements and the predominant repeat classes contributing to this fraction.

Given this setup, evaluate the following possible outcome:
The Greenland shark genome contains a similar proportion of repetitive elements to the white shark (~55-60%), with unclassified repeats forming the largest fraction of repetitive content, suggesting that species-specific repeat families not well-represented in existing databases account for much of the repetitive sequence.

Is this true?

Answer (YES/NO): NO